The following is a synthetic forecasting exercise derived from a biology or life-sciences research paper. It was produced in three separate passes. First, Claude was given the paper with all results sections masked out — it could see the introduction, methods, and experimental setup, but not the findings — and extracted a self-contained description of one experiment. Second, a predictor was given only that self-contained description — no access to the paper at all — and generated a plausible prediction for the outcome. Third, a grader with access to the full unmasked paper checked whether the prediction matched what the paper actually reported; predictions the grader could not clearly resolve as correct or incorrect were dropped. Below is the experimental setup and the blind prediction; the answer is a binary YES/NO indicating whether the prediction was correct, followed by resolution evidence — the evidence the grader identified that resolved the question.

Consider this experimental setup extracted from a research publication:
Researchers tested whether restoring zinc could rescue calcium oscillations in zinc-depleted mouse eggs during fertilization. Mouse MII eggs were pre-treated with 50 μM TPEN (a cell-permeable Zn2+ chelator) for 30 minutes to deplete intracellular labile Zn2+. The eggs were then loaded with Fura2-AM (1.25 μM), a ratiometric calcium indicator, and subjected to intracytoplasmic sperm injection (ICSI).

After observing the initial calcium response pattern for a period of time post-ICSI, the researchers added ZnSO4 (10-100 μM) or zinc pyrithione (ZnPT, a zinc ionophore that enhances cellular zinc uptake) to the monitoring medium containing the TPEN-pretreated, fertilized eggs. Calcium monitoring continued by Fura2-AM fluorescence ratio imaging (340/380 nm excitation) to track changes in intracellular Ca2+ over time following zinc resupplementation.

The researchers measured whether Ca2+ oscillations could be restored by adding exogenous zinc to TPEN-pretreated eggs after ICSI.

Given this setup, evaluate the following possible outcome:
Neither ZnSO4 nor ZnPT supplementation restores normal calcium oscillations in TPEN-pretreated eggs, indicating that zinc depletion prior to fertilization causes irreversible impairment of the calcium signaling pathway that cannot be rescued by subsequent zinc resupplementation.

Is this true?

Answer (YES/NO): NO